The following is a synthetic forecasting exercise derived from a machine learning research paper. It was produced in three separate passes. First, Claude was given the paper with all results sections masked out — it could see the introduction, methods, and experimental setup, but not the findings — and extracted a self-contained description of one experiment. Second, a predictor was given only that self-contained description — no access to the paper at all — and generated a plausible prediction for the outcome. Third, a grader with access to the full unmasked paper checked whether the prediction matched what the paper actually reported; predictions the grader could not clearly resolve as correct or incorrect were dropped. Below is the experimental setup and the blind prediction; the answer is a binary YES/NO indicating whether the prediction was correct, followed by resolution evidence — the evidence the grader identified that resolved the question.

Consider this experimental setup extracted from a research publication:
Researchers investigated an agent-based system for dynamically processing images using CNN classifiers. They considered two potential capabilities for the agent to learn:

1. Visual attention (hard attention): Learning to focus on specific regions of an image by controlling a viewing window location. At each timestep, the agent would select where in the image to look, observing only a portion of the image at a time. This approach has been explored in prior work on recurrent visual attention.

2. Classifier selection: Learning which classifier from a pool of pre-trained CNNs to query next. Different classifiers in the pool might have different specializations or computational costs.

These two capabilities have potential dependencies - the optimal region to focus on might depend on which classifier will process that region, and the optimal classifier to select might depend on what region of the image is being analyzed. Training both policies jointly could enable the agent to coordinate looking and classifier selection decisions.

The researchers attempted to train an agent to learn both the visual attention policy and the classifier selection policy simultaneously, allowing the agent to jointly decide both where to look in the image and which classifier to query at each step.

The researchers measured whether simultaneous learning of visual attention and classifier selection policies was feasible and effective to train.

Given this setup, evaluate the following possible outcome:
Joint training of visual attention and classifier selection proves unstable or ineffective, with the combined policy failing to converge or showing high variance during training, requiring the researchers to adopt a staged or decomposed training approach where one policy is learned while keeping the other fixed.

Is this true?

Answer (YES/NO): NO